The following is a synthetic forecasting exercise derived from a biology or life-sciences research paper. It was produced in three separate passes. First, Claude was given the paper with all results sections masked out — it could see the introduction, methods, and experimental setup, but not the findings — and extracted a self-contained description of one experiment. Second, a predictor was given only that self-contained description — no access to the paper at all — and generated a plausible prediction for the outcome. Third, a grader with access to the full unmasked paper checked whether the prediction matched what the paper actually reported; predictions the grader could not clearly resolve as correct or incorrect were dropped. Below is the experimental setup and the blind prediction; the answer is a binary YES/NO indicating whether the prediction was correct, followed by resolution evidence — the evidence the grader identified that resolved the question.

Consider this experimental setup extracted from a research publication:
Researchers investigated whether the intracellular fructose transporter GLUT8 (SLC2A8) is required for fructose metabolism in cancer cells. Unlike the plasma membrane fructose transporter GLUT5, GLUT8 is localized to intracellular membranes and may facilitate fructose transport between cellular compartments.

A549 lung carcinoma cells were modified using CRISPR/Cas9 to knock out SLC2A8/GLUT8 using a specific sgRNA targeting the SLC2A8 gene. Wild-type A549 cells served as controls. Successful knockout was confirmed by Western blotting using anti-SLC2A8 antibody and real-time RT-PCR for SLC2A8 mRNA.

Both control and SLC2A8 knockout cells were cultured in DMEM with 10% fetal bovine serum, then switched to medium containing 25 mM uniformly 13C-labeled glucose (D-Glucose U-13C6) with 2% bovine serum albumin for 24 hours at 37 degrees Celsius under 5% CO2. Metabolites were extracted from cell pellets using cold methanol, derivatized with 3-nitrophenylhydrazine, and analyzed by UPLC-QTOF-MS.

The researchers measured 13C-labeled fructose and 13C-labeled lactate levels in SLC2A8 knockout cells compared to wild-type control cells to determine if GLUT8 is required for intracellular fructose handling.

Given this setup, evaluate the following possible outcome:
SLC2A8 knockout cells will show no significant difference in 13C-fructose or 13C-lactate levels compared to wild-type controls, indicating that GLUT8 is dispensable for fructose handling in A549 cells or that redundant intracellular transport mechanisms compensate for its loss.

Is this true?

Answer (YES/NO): NO